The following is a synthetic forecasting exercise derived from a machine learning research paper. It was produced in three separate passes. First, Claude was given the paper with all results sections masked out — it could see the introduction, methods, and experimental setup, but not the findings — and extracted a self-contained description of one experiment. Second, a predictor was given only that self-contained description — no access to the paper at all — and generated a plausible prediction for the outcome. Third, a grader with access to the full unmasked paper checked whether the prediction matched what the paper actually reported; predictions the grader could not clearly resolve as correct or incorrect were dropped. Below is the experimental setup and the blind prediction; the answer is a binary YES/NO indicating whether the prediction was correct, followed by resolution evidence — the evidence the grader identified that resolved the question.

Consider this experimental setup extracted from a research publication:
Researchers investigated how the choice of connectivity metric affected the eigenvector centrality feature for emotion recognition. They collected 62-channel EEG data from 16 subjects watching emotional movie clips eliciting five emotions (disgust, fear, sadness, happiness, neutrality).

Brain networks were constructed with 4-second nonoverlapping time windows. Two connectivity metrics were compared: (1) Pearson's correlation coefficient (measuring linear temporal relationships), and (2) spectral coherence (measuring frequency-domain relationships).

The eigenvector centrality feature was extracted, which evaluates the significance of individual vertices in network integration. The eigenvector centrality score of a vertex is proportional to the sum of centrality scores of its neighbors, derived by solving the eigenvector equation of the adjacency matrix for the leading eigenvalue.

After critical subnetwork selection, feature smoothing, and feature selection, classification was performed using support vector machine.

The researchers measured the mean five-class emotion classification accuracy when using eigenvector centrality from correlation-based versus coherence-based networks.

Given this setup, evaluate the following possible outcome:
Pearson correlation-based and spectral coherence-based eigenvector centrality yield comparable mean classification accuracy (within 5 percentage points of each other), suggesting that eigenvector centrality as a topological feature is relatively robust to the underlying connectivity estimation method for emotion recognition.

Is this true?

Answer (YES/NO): NO